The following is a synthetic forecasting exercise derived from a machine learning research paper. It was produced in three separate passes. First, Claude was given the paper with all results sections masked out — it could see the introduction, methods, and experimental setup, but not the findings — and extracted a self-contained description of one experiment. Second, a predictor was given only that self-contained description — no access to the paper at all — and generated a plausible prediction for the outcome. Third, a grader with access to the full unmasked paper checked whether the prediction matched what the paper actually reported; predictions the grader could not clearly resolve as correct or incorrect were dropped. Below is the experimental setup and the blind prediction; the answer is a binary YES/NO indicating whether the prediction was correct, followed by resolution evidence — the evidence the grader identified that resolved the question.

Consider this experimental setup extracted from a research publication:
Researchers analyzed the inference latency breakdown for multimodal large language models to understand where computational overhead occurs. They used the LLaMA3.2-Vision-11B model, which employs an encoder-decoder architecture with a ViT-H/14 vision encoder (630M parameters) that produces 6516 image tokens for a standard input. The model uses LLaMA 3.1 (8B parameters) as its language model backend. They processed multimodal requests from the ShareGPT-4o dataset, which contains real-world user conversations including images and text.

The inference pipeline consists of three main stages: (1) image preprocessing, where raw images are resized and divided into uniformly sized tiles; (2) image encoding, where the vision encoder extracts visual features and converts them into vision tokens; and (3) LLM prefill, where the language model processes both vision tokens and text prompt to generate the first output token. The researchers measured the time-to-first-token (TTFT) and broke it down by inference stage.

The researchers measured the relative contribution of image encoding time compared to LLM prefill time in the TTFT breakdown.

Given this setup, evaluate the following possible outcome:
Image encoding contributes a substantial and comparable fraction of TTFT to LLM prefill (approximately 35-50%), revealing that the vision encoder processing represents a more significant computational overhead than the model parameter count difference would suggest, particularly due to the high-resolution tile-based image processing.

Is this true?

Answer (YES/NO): NO